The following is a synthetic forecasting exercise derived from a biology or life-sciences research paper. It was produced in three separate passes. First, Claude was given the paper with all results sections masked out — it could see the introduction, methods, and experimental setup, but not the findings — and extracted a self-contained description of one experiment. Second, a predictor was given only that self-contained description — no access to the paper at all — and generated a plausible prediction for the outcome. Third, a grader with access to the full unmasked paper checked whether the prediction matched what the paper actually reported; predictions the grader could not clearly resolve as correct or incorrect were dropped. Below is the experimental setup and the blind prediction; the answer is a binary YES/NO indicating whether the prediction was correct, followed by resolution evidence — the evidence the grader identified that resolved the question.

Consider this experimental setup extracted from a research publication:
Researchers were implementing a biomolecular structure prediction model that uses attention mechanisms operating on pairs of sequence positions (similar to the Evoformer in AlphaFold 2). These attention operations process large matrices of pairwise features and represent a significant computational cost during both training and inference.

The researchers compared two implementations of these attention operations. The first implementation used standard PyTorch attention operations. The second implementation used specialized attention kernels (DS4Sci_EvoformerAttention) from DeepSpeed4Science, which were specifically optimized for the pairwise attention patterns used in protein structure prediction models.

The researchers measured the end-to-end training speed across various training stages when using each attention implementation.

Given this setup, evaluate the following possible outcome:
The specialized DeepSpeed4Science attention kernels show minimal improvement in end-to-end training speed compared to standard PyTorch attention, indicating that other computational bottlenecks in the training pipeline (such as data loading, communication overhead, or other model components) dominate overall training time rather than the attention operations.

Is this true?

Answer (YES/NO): NO